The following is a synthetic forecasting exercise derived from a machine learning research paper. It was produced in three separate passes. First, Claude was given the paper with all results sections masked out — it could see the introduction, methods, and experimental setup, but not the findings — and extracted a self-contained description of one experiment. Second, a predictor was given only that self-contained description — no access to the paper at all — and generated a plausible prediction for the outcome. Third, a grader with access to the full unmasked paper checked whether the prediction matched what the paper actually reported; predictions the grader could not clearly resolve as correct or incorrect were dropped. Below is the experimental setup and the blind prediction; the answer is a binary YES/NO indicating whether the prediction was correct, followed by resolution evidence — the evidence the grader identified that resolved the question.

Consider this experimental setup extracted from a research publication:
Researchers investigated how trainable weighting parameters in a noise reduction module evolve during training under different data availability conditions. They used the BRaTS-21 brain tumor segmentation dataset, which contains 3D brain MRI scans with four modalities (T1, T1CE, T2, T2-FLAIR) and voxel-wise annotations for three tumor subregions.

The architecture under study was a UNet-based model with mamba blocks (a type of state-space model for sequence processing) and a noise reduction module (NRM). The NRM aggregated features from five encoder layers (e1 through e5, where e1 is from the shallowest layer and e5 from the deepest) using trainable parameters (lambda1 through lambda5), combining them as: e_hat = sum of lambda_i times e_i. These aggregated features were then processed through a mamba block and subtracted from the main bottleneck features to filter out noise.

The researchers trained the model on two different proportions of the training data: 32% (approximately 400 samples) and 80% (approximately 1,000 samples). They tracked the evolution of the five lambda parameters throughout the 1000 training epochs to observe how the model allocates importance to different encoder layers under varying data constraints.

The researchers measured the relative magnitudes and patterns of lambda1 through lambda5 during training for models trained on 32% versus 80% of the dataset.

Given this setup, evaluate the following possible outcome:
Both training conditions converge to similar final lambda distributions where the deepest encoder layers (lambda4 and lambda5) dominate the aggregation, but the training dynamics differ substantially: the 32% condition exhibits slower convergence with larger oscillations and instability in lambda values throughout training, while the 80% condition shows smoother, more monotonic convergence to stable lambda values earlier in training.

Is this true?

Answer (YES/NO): NO